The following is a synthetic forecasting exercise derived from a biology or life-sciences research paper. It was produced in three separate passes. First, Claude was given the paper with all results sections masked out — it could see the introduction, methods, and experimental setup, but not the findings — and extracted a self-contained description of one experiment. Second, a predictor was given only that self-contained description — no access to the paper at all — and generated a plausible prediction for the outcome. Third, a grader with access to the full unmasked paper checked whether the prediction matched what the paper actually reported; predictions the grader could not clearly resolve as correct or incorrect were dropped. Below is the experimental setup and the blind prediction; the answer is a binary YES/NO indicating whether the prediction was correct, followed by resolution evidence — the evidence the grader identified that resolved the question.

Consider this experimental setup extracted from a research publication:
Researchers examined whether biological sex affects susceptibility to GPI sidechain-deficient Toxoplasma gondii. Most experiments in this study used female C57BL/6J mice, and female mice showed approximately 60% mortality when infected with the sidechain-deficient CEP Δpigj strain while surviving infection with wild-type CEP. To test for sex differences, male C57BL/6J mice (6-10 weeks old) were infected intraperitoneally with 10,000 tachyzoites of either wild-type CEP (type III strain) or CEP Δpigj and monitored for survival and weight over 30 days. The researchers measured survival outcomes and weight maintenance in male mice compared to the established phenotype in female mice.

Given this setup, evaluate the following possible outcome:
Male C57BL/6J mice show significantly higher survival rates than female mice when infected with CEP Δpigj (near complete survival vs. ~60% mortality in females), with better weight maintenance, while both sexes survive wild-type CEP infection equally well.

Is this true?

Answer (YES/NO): YES